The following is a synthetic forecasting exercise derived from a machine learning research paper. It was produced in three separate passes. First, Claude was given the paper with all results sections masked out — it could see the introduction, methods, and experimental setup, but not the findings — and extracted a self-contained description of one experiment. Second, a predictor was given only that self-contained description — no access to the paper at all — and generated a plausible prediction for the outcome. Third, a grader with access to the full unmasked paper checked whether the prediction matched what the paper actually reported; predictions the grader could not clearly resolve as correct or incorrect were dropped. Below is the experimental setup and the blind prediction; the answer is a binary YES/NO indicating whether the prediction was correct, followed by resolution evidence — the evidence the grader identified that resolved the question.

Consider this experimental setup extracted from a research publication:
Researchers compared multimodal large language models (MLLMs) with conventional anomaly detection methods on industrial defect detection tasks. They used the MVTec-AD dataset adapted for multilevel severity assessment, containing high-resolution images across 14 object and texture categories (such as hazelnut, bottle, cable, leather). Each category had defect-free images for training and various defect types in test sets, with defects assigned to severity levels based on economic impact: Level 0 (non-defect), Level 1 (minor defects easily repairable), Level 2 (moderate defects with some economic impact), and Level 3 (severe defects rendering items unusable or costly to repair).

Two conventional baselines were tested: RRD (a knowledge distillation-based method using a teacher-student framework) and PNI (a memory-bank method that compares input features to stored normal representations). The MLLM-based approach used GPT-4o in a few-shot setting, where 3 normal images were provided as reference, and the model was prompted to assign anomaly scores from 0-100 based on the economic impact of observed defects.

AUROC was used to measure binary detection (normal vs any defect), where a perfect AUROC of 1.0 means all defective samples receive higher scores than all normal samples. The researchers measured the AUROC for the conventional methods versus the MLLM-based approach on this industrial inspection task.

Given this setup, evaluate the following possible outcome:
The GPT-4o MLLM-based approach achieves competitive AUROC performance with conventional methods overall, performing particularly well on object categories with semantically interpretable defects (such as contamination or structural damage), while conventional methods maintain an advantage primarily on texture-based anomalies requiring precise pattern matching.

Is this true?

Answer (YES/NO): NO